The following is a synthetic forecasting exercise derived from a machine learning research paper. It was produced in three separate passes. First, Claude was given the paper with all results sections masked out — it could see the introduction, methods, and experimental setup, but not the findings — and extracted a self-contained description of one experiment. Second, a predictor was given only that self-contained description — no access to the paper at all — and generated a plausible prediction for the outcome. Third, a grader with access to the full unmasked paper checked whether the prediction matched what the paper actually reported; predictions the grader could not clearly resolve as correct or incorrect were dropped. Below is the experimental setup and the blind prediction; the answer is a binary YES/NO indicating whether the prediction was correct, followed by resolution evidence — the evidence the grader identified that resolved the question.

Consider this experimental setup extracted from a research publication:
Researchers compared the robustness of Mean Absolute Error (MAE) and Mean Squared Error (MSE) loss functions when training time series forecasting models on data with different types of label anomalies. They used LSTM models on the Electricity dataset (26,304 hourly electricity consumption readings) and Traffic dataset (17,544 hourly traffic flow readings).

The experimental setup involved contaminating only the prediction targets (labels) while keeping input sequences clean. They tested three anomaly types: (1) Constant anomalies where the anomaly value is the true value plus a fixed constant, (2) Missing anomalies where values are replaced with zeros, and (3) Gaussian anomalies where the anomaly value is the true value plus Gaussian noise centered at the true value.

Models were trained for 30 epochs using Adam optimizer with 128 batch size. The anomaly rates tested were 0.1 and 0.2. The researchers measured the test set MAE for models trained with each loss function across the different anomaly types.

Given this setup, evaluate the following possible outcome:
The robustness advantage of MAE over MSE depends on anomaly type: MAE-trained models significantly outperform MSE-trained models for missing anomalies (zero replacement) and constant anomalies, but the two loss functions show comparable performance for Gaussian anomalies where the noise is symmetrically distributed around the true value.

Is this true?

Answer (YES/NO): YES